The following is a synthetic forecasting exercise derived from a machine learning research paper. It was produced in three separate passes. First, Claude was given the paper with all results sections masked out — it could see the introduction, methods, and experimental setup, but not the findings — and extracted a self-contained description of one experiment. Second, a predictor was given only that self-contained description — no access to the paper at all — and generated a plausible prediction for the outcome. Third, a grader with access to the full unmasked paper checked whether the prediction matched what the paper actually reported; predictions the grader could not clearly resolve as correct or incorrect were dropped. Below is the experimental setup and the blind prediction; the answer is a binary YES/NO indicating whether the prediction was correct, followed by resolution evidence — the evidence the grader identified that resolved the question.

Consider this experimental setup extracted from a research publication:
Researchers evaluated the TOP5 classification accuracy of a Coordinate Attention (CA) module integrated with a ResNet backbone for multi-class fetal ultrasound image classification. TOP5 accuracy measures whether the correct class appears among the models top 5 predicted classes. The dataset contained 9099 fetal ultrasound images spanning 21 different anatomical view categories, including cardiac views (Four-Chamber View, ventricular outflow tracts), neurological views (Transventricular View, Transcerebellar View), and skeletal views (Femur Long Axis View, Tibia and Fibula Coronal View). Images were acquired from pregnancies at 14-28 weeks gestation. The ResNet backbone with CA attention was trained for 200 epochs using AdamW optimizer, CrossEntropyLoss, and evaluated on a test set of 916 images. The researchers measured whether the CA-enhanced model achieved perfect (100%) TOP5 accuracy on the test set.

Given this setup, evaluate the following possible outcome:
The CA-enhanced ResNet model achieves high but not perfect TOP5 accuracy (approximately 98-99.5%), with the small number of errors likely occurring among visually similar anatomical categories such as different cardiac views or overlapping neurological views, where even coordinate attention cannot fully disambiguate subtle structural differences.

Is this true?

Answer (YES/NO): NO